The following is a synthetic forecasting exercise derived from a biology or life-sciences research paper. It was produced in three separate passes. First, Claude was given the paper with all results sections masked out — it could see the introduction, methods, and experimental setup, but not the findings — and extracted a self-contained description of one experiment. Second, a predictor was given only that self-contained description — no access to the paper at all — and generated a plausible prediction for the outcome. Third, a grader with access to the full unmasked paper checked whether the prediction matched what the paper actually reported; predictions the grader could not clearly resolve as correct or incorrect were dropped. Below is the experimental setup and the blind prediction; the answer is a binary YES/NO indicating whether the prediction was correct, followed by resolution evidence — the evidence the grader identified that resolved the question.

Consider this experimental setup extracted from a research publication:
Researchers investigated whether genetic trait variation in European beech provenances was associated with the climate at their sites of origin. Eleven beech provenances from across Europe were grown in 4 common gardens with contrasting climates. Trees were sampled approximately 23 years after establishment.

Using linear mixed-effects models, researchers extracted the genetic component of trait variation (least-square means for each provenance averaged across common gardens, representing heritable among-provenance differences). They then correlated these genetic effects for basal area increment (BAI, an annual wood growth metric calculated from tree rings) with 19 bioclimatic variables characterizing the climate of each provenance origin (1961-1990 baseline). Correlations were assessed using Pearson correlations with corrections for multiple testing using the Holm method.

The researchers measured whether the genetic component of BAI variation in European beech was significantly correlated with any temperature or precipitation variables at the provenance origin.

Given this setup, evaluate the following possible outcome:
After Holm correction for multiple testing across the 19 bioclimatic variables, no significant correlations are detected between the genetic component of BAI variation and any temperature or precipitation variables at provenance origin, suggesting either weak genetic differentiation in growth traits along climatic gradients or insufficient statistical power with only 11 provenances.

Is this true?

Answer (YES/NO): NO